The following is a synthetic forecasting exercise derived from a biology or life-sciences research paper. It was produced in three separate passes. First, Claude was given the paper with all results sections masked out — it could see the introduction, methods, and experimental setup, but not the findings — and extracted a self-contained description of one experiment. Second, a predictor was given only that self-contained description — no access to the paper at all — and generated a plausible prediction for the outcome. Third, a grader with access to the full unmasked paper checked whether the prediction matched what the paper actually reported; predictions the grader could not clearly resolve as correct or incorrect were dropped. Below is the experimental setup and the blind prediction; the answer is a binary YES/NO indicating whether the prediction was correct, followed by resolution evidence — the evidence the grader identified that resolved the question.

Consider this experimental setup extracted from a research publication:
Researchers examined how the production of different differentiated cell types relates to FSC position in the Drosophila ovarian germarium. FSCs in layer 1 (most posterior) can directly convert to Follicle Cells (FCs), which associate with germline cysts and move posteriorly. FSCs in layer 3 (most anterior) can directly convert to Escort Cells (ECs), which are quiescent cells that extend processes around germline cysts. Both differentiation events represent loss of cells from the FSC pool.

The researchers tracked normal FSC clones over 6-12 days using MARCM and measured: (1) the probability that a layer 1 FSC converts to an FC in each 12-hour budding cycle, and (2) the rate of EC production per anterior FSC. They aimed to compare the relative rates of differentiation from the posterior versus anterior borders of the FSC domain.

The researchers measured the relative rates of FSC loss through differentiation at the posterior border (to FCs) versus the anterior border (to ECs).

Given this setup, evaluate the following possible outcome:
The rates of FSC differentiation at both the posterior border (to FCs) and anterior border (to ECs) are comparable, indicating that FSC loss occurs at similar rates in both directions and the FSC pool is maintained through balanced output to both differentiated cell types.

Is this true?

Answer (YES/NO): NO